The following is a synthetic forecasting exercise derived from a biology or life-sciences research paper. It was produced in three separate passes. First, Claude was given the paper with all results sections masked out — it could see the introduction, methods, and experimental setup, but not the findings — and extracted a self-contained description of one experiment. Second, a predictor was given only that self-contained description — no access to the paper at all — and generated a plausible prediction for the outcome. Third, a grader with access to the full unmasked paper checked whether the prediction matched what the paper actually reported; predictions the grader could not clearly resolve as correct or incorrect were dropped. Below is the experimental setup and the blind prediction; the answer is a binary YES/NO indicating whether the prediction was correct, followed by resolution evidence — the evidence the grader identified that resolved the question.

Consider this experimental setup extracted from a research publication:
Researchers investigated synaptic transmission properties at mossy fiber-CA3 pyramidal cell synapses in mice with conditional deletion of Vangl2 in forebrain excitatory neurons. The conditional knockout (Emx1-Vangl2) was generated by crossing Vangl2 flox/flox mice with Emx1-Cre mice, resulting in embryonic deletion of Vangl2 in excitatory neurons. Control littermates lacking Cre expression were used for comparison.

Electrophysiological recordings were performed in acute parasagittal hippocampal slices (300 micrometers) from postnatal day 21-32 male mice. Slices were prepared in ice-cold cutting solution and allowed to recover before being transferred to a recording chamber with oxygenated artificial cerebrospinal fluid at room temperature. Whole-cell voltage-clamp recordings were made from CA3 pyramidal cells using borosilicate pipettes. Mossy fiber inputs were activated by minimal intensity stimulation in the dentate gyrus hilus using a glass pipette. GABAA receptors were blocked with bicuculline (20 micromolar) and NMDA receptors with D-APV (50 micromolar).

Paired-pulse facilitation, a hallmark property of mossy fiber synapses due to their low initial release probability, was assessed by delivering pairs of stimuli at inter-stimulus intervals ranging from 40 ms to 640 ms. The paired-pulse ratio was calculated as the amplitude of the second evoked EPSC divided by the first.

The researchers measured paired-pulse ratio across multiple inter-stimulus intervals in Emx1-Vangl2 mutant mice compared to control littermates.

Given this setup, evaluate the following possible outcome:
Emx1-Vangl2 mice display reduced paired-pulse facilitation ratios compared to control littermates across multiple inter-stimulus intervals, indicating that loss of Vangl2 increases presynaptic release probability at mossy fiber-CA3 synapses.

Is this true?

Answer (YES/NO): YES